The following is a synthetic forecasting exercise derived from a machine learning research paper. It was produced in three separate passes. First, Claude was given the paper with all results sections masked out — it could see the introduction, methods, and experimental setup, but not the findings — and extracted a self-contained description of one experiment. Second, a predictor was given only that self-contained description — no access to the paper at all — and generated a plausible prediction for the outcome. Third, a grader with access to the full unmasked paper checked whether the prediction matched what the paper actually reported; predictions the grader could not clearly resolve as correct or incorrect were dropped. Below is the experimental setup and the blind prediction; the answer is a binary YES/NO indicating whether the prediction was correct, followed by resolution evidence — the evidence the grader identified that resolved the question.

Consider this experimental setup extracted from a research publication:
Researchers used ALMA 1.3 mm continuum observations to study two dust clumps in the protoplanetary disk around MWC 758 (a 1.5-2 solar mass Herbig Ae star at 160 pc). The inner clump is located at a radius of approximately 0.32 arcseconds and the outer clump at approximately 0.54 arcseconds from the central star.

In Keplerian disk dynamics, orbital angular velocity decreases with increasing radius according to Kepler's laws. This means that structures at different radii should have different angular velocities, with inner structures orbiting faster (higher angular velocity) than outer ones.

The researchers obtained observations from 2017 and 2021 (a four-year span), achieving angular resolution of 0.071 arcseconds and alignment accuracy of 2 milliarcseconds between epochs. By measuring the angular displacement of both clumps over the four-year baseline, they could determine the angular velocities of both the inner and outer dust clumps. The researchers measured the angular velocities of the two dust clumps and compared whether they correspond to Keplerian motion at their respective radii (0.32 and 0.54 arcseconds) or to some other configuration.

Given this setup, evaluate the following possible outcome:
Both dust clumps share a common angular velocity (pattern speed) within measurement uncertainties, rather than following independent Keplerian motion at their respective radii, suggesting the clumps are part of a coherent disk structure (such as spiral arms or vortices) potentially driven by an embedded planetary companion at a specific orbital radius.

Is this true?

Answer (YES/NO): NO